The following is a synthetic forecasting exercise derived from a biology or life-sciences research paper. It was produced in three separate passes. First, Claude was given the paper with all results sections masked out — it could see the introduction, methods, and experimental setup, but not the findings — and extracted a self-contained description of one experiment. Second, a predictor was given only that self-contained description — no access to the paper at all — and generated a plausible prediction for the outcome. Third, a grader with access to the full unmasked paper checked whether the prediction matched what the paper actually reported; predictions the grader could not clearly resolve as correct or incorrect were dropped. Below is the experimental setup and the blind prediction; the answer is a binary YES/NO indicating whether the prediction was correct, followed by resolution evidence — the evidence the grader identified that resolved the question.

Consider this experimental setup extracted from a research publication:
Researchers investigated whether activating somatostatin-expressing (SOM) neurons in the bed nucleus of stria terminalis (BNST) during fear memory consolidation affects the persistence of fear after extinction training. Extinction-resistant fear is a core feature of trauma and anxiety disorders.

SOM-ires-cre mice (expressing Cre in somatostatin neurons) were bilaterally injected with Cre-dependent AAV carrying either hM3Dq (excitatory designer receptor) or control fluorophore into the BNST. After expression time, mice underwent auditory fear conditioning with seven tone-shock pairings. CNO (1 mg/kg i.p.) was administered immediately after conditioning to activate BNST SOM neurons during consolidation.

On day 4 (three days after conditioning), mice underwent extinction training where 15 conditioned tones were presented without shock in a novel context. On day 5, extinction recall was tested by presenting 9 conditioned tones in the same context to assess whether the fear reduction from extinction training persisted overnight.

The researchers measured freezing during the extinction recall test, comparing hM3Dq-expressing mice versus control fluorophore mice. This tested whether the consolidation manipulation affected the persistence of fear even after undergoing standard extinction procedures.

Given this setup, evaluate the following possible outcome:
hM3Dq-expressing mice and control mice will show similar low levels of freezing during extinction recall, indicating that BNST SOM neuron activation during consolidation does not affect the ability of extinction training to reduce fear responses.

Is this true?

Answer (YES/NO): NO